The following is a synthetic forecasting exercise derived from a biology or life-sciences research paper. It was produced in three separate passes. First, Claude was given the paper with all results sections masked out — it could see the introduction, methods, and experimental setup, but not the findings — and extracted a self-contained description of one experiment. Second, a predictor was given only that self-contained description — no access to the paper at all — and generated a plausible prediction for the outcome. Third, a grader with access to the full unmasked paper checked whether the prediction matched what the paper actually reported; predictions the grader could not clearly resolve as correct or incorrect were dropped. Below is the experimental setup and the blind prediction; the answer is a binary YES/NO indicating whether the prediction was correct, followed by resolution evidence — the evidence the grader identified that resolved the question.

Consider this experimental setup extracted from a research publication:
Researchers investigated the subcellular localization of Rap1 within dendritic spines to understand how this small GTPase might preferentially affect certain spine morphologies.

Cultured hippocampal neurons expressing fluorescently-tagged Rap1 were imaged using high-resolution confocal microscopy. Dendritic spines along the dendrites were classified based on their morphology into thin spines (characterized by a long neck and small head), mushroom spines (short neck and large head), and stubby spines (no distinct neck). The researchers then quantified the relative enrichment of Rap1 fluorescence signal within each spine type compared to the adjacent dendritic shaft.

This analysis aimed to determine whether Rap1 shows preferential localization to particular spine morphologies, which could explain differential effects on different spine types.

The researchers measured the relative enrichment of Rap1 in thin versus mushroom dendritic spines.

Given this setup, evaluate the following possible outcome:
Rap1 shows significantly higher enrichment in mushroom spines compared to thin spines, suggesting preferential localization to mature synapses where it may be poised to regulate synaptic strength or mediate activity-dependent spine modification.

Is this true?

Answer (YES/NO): NO